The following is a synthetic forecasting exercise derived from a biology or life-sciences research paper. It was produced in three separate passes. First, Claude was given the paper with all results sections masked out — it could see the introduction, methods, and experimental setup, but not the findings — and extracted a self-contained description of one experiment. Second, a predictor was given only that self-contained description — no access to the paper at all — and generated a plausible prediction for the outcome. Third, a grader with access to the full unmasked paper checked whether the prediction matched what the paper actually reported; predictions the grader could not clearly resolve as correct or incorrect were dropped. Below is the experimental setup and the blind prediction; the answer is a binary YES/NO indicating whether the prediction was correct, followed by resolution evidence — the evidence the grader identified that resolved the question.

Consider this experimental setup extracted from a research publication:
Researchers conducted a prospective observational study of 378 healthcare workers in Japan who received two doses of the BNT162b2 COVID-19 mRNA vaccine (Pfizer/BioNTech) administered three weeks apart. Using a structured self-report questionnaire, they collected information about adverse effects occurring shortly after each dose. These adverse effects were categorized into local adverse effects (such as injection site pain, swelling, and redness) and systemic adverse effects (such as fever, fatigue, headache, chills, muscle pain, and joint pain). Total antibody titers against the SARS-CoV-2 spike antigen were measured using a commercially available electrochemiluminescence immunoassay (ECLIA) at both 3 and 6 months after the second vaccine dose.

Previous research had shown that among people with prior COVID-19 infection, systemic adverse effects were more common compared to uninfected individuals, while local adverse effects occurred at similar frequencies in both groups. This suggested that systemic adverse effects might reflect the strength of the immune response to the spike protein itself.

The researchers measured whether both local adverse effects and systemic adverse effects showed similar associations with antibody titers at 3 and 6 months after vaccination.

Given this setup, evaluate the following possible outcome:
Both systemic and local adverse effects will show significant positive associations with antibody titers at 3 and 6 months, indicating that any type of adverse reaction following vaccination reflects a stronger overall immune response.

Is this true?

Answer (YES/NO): NO